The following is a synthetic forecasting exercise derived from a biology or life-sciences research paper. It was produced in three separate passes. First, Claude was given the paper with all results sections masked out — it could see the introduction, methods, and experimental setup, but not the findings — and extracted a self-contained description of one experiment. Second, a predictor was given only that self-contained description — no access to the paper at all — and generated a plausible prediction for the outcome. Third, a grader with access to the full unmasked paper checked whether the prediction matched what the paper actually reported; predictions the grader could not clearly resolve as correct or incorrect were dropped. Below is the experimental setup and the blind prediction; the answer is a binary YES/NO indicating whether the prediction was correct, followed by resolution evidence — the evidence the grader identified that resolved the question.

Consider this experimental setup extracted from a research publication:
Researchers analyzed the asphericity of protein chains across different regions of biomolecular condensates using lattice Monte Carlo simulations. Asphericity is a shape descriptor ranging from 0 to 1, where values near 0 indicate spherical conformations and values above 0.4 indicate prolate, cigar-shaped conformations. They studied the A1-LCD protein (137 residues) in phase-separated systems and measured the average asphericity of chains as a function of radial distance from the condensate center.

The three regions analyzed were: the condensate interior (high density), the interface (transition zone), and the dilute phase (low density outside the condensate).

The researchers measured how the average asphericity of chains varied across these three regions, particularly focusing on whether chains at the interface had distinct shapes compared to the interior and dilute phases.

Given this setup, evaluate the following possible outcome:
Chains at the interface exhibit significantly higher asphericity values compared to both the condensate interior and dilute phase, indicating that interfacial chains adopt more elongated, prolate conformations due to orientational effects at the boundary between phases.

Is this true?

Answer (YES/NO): YES